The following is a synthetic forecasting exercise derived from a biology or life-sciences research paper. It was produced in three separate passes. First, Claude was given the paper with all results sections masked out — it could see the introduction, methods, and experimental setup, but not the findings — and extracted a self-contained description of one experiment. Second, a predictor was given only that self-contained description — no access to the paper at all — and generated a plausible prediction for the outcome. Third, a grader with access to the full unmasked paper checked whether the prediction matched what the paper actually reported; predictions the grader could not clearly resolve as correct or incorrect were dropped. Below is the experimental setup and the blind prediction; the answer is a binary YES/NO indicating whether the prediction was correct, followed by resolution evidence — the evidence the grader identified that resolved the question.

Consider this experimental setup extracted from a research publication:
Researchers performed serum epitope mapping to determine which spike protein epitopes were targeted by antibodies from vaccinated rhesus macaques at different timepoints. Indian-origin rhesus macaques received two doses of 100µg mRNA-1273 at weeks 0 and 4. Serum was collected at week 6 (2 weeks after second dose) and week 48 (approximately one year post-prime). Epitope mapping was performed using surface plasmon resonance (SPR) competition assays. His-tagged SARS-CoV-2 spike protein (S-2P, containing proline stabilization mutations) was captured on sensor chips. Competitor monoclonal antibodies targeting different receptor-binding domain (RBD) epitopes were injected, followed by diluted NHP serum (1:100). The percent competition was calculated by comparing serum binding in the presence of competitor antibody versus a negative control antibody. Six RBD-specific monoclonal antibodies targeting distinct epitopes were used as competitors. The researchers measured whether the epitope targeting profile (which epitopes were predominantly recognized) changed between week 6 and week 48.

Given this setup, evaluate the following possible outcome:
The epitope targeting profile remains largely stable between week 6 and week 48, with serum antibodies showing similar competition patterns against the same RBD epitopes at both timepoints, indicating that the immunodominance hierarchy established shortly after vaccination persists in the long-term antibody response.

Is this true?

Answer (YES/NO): NO